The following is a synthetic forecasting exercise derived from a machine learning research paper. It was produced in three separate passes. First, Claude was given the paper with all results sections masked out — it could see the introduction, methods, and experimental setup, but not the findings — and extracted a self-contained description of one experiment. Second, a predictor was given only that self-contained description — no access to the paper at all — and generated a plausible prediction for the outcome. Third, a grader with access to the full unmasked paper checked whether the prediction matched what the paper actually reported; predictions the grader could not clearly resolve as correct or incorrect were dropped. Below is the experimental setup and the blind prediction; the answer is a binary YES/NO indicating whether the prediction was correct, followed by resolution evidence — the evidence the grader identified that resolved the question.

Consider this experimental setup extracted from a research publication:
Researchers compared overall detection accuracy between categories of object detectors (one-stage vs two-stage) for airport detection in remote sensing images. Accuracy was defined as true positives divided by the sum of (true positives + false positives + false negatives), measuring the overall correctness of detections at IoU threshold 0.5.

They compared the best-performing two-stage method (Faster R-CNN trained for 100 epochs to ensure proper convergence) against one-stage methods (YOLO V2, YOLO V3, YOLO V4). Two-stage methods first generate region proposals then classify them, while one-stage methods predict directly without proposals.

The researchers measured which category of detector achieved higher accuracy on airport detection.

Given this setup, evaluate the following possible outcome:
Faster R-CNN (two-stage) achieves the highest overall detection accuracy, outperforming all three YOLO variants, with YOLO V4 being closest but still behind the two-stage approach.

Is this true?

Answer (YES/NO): NO